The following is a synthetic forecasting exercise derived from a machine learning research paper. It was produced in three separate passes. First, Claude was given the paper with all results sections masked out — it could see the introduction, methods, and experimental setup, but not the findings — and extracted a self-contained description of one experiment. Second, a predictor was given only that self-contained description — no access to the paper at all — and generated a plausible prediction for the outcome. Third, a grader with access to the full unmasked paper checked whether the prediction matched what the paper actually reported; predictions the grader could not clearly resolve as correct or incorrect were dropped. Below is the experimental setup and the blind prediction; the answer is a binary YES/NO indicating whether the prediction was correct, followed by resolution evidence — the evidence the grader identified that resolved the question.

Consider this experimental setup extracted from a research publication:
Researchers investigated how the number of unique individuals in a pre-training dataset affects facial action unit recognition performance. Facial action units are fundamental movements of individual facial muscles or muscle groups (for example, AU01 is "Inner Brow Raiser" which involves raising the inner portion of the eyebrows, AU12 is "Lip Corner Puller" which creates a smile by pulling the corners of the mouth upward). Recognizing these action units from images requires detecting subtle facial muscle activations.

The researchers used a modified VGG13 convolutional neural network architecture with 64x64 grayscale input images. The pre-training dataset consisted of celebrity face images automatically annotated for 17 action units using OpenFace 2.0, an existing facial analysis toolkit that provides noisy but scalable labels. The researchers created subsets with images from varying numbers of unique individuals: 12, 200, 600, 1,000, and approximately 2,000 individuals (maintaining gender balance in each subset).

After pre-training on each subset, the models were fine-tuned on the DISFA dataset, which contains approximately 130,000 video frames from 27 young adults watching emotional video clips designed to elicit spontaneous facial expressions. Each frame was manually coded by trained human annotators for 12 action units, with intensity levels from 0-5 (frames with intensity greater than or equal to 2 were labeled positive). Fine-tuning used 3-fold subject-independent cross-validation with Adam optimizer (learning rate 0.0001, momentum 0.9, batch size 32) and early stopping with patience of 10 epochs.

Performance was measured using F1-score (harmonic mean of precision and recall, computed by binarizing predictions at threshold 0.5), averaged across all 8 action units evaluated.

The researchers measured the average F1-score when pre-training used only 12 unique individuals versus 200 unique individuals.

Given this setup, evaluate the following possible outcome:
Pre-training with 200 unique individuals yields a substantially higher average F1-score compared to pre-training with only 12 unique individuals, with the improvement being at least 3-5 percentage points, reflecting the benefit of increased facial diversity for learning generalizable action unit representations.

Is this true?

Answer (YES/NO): YES